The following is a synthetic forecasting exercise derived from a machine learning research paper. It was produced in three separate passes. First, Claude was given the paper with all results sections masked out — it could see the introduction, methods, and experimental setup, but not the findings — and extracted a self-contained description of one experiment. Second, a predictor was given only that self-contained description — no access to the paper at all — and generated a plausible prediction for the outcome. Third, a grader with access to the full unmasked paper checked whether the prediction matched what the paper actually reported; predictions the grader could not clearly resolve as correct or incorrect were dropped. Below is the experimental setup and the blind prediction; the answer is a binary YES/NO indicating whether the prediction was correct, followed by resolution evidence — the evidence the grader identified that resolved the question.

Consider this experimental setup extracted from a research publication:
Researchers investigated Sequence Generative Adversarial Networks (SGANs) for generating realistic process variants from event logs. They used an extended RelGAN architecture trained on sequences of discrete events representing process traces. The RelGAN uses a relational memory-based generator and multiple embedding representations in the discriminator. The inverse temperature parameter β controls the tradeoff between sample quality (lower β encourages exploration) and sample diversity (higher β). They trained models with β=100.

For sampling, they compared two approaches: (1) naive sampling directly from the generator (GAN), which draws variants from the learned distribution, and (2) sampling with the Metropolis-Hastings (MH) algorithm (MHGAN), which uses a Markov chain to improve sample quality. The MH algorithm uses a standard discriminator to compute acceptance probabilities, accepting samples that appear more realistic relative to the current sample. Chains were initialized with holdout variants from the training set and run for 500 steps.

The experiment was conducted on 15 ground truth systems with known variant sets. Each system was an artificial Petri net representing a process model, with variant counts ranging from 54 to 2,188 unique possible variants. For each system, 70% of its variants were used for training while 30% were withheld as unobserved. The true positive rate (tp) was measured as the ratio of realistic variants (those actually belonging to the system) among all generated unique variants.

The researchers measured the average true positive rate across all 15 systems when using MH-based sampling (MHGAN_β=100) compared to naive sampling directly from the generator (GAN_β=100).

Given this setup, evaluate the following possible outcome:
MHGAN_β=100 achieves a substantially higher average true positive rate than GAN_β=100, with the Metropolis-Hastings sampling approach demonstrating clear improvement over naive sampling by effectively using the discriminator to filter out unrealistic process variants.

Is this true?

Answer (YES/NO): YES